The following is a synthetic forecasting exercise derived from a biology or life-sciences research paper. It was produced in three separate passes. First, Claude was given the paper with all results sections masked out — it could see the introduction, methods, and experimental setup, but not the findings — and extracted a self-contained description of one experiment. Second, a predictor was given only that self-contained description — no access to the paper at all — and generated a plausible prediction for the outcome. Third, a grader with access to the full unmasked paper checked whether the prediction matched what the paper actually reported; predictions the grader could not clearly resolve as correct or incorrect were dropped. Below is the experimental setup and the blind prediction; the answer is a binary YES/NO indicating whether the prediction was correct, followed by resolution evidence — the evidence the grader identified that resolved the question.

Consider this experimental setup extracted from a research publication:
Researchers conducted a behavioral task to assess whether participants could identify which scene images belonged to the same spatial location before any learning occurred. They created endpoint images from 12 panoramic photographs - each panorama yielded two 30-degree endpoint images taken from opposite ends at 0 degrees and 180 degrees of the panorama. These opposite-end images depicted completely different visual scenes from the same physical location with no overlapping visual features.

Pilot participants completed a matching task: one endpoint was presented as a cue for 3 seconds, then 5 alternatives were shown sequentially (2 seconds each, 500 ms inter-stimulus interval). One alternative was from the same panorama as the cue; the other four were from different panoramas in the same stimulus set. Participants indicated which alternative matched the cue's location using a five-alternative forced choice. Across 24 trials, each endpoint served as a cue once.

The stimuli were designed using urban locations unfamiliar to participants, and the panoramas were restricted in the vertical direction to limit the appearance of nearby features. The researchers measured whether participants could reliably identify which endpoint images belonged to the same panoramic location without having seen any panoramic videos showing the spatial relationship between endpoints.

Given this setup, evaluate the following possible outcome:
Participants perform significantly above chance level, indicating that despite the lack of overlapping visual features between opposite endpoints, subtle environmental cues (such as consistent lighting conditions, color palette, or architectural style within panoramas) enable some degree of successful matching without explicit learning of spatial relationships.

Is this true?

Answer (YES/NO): NO